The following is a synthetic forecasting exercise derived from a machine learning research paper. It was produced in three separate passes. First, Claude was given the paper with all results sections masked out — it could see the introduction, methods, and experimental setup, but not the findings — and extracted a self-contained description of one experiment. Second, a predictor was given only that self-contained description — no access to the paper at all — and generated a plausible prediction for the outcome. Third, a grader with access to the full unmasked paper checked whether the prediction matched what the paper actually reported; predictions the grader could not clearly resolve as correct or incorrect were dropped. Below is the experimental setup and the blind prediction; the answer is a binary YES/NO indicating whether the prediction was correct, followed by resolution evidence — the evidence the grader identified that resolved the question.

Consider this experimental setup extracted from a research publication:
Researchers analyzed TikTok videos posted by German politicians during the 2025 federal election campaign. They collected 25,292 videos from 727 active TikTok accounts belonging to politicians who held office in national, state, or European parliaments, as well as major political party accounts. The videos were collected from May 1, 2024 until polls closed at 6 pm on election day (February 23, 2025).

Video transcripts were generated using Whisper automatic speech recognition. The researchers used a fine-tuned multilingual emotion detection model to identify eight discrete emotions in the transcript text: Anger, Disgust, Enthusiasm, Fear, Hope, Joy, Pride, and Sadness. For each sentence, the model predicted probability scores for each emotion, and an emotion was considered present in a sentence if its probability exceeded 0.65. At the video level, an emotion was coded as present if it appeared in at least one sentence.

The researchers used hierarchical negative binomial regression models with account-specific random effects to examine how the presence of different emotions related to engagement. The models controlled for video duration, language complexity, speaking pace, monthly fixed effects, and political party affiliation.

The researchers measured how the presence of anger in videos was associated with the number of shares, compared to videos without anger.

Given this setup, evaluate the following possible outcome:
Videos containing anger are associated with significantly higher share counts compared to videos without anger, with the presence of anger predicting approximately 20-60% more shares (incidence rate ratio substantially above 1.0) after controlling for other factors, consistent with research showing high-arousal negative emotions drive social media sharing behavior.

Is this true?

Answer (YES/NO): NO